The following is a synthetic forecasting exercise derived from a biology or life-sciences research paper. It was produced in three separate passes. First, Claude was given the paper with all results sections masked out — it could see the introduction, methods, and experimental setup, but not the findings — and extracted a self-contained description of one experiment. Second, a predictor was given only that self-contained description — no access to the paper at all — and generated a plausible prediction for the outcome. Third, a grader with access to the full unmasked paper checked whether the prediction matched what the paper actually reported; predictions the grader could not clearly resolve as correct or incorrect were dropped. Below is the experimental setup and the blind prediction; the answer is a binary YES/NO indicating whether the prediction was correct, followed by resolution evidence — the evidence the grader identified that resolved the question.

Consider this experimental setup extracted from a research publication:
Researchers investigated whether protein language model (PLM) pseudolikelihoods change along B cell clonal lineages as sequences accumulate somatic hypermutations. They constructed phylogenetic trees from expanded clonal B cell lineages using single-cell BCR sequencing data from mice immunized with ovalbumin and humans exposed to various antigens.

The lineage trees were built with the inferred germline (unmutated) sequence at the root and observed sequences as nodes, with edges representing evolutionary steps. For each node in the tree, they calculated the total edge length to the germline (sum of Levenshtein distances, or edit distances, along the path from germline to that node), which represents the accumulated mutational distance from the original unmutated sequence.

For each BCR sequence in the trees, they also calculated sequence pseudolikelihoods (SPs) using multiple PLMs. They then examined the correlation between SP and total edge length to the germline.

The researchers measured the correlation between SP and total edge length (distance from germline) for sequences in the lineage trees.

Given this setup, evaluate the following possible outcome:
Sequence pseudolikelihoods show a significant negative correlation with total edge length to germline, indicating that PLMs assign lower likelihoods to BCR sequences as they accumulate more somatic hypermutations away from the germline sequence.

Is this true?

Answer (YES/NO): YES